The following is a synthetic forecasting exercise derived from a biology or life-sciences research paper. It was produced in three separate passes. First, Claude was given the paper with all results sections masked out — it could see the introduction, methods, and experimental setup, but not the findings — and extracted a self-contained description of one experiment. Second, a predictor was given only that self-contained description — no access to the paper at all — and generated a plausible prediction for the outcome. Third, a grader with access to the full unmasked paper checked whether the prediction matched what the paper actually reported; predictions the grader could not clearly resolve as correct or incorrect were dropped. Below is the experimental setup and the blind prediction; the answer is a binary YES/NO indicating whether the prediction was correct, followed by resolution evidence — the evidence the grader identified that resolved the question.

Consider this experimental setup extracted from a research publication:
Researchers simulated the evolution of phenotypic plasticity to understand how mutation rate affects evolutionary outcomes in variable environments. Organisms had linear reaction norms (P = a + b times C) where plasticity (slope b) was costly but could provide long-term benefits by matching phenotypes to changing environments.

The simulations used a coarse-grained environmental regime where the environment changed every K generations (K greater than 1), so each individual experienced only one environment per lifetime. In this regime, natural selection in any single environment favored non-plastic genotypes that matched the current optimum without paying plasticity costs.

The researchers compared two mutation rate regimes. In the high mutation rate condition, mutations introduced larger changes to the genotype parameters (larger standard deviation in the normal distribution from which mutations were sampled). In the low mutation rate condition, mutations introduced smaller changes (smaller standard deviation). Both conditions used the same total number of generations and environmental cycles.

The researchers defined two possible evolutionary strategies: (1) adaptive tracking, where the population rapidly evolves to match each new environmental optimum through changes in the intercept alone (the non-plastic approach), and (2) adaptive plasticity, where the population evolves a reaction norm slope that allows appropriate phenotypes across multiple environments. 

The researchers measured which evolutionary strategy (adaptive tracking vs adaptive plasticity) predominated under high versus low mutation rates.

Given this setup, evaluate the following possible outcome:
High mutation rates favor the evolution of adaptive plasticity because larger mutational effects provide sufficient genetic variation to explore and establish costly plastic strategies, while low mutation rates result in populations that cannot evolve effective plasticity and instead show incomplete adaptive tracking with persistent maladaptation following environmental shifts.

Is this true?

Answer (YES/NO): NO